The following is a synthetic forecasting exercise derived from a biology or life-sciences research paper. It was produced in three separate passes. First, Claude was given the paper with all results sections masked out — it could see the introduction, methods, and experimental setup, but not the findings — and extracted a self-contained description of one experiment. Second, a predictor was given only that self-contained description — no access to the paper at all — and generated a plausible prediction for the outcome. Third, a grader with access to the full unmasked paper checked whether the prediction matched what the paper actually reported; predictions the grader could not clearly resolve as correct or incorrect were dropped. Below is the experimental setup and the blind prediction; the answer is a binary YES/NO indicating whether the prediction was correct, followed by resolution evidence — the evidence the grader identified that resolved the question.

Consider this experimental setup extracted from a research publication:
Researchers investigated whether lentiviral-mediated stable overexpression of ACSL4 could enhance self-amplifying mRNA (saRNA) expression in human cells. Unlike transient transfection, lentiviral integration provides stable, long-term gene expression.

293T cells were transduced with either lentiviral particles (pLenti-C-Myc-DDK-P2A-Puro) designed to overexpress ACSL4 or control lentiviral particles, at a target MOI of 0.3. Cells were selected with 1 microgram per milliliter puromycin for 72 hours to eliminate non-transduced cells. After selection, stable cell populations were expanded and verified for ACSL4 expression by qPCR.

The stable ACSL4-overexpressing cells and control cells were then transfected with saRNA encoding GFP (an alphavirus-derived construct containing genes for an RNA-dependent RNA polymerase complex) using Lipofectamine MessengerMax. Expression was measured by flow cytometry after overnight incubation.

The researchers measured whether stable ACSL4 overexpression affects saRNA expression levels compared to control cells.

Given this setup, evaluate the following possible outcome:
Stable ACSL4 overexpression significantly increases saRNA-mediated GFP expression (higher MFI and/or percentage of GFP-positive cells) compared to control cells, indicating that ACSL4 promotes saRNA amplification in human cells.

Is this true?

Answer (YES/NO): YES